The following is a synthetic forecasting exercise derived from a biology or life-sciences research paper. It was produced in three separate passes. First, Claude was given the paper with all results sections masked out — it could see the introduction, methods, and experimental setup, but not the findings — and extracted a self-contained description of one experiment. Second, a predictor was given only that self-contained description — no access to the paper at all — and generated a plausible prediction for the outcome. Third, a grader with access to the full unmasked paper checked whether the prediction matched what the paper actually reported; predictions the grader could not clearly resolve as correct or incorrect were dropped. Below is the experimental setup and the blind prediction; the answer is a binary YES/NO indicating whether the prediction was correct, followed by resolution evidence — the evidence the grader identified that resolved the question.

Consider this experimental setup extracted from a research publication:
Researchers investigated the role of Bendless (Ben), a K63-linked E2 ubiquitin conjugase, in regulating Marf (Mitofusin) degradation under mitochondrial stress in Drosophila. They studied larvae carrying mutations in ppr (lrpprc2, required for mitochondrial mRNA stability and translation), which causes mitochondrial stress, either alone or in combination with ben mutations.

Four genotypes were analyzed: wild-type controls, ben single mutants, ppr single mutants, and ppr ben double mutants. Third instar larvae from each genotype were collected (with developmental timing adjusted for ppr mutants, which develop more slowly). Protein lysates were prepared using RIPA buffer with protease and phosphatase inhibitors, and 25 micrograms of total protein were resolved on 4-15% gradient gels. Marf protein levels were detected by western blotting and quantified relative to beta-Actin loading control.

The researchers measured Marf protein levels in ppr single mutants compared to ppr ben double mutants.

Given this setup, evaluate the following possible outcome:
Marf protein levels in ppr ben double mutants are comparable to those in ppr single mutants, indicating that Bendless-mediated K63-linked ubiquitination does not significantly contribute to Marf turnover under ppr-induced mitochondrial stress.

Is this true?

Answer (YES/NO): NO